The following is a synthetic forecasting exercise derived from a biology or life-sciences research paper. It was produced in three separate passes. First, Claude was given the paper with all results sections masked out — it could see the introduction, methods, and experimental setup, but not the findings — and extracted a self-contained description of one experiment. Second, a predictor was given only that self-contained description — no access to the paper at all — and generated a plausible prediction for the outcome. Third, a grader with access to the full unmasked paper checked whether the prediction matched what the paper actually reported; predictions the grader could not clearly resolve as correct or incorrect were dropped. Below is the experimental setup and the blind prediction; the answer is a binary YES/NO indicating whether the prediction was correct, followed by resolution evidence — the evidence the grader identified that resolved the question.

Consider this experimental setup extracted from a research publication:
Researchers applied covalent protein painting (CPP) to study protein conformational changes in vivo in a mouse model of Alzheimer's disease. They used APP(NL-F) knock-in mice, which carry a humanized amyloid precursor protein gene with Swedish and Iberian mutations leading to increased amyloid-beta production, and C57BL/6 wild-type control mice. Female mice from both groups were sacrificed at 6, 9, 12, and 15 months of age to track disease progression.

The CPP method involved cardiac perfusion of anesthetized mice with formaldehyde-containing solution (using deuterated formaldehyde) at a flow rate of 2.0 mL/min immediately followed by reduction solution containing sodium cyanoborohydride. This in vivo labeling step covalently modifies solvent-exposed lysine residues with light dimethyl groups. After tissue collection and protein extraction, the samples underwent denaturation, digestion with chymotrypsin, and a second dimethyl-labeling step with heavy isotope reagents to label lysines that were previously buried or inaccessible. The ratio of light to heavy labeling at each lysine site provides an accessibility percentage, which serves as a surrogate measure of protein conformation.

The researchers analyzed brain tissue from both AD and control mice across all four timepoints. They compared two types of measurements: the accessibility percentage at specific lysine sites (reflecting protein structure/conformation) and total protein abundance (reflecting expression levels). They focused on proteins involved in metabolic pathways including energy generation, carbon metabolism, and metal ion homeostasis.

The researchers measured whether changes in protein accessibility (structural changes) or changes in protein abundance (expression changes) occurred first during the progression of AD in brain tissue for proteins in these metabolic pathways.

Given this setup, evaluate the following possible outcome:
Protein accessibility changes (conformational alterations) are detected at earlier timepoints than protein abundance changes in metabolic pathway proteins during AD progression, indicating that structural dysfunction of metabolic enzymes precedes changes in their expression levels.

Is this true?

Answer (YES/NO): YES